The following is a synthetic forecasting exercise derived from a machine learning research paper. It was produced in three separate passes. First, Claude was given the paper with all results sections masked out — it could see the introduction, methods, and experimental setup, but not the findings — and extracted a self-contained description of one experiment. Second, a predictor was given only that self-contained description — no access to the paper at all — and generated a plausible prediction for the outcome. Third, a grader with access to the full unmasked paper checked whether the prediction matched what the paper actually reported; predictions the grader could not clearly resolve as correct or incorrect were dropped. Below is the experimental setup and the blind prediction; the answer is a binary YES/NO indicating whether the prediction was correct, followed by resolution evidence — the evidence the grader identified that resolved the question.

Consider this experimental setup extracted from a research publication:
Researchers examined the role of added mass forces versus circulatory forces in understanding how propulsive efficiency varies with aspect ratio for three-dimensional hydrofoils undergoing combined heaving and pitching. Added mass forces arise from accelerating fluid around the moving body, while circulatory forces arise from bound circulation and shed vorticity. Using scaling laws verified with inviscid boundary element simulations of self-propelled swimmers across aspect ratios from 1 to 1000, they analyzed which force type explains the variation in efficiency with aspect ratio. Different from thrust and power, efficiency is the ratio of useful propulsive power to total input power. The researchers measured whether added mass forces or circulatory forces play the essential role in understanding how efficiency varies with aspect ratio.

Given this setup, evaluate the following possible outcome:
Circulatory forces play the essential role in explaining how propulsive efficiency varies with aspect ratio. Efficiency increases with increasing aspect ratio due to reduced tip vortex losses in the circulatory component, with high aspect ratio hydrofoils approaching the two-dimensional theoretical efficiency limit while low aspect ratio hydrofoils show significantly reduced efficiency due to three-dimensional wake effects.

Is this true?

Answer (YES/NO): NO